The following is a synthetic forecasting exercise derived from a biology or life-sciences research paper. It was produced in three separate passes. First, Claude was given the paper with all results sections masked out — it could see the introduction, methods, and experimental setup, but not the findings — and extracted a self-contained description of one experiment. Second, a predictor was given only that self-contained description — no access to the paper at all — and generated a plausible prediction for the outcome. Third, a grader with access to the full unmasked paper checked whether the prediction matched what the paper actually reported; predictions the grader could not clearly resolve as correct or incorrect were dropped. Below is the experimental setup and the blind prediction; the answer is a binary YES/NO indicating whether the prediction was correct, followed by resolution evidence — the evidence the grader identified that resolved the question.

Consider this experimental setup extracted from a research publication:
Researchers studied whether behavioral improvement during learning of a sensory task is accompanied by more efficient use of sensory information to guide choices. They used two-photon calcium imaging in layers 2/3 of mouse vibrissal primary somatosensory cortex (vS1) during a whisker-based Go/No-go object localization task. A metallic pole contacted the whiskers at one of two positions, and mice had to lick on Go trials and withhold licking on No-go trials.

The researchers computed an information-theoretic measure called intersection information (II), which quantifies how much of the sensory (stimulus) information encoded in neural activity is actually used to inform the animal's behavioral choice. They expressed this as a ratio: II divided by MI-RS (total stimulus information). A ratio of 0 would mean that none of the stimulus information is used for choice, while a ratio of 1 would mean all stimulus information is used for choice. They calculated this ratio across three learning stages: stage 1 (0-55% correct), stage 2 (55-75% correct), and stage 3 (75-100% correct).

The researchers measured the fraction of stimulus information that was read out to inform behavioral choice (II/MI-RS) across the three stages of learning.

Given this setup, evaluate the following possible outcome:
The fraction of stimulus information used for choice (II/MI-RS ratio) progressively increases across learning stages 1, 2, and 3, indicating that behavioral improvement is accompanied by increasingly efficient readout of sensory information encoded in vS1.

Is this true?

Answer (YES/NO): YES